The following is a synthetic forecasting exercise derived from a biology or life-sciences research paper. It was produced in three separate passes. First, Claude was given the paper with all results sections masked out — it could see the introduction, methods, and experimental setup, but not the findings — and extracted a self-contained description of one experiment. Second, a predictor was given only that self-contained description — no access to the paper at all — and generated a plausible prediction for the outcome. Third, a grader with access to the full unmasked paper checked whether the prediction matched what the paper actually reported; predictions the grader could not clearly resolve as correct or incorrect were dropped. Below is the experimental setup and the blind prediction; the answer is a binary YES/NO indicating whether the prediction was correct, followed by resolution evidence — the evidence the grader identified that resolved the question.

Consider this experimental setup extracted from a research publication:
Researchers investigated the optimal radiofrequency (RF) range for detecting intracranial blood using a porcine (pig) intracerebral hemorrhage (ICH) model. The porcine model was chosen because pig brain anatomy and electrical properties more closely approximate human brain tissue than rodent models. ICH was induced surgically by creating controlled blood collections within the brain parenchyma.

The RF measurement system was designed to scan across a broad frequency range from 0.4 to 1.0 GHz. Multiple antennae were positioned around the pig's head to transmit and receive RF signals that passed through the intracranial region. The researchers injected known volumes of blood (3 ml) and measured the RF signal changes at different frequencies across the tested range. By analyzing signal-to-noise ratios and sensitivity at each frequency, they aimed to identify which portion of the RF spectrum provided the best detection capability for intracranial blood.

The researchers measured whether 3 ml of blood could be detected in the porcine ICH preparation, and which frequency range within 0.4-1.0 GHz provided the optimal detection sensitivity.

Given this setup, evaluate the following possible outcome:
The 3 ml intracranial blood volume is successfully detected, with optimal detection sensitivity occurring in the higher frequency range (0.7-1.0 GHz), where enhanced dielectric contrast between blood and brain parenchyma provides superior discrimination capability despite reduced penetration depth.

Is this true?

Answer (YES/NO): YES